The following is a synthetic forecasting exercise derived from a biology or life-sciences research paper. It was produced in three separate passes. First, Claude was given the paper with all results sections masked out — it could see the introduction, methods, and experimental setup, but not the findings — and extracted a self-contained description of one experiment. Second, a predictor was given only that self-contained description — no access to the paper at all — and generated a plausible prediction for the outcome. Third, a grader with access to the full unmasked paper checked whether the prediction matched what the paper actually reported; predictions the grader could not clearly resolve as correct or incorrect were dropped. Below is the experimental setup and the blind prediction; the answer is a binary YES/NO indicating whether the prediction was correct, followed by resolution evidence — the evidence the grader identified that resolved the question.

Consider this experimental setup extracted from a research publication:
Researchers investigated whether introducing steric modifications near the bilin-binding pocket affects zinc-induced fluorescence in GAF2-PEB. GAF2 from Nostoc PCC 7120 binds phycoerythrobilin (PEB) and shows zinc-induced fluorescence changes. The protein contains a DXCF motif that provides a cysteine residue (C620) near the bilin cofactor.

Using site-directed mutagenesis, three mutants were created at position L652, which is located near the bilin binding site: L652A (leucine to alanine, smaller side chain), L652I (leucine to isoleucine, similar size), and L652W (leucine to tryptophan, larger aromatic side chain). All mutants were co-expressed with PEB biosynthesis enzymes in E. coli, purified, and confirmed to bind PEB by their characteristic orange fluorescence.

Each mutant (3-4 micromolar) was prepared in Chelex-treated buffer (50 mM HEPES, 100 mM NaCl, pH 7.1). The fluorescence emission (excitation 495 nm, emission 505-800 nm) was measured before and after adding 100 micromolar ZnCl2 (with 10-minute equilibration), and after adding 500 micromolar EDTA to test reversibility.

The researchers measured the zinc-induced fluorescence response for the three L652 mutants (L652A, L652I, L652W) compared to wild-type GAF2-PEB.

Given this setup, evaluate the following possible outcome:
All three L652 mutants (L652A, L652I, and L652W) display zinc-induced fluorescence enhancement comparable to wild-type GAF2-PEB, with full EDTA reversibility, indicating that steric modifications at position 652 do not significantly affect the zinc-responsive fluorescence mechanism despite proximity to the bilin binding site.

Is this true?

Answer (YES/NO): NO